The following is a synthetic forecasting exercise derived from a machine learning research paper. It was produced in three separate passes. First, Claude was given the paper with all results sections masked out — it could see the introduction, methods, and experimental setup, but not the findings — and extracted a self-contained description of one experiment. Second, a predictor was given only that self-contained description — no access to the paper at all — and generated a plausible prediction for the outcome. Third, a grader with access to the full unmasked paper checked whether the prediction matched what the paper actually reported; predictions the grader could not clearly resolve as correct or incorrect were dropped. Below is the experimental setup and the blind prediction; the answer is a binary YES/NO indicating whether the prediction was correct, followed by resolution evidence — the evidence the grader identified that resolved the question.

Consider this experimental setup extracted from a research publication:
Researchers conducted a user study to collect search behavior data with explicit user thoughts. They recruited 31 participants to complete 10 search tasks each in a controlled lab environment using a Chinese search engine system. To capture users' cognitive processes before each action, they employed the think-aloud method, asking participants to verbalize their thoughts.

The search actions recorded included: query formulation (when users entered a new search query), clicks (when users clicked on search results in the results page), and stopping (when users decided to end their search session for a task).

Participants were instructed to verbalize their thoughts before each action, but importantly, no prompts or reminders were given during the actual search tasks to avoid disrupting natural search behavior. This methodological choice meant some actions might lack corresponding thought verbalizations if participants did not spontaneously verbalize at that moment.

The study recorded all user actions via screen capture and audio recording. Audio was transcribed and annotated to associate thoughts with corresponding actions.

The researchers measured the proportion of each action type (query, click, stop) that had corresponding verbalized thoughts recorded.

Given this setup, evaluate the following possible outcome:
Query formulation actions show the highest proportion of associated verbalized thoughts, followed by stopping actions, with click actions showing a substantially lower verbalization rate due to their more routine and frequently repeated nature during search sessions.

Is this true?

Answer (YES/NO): NO